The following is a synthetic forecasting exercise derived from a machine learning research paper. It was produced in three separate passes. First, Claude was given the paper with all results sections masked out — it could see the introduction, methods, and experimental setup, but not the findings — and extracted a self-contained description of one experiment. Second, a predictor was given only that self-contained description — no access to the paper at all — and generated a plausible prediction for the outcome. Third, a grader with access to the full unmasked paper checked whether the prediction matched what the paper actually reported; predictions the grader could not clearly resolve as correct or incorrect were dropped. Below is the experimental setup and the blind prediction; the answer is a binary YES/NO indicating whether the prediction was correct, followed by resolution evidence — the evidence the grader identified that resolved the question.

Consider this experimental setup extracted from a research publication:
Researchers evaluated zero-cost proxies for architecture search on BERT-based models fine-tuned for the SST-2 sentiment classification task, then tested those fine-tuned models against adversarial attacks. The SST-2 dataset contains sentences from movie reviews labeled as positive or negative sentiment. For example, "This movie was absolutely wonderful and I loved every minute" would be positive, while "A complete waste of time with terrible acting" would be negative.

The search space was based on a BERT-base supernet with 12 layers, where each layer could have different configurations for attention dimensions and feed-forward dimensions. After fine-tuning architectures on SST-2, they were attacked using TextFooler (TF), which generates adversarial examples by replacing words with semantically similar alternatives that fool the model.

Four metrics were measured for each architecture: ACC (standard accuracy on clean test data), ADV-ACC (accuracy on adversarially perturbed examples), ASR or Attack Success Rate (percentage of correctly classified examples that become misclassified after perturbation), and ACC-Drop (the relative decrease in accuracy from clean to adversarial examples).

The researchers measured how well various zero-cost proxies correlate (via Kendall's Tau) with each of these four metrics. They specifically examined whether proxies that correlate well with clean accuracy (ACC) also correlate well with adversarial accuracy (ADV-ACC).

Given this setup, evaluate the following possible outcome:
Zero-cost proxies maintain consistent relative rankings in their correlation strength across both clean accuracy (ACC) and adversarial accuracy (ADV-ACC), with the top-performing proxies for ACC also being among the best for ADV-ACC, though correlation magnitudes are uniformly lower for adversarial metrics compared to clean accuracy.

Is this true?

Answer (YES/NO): NO